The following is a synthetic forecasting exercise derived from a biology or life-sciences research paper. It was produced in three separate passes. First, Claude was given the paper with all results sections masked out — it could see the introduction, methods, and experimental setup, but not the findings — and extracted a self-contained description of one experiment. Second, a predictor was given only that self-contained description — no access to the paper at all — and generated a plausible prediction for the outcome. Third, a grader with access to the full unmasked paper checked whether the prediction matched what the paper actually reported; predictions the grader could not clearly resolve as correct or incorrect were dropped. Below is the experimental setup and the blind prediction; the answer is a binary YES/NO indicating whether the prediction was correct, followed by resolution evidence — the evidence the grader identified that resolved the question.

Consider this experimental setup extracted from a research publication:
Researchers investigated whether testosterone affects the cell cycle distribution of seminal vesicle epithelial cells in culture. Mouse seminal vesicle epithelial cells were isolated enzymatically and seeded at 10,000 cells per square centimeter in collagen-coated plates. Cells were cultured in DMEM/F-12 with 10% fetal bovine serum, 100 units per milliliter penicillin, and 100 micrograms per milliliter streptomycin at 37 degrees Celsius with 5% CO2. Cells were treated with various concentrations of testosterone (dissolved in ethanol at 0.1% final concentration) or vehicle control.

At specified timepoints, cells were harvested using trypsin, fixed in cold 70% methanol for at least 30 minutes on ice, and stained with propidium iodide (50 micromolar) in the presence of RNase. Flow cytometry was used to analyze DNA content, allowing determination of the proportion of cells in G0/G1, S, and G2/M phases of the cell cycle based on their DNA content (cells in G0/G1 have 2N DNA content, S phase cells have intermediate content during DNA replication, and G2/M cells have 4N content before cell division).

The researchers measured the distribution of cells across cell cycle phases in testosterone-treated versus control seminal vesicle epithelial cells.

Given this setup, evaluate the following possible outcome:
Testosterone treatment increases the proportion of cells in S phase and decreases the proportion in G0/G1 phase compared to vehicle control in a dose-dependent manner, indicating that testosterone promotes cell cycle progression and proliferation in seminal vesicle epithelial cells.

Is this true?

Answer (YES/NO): NO